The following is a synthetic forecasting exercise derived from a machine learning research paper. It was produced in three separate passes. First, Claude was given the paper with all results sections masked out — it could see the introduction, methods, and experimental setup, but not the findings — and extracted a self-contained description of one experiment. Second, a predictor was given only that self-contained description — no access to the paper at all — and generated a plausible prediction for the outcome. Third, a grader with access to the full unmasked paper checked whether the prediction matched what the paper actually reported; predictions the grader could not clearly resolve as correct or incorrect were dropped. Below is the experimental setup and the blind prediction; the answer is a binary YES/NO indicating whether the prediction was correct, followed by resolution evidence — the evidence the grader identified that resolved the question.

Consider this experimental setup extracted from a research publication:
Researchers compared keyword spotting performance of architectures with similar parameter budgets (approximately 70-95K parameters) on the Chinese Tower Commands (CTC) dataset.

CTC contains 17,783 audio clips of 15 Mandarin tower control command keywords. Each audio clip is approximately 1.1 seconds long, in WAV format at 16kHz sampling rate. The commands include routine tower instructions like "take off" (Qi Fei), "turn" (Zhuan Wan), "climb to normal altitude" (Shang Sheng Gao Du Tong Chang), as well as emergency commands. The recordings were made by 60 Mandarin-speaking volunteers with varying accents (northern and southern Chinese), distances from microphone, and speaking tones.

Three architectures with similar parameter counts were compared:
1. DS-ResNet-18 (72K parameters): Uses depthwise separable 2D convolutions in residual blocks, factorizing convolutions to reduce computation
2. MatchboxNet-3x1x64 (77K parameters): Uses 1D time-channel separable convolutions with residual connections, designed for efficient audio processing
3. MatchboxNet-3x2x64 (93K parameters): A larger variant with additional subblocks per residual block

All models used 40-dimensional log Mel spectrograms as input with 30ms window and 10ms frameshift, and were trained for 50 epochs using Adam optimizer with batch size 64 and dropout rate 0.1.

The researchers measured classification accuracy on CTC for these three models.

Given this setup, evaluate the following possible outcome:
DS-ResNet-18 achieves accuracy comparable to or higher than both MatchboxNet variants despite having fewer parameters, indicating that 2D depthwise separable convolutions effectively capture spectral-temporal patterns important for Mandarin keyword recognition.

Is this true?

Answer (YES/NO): NO